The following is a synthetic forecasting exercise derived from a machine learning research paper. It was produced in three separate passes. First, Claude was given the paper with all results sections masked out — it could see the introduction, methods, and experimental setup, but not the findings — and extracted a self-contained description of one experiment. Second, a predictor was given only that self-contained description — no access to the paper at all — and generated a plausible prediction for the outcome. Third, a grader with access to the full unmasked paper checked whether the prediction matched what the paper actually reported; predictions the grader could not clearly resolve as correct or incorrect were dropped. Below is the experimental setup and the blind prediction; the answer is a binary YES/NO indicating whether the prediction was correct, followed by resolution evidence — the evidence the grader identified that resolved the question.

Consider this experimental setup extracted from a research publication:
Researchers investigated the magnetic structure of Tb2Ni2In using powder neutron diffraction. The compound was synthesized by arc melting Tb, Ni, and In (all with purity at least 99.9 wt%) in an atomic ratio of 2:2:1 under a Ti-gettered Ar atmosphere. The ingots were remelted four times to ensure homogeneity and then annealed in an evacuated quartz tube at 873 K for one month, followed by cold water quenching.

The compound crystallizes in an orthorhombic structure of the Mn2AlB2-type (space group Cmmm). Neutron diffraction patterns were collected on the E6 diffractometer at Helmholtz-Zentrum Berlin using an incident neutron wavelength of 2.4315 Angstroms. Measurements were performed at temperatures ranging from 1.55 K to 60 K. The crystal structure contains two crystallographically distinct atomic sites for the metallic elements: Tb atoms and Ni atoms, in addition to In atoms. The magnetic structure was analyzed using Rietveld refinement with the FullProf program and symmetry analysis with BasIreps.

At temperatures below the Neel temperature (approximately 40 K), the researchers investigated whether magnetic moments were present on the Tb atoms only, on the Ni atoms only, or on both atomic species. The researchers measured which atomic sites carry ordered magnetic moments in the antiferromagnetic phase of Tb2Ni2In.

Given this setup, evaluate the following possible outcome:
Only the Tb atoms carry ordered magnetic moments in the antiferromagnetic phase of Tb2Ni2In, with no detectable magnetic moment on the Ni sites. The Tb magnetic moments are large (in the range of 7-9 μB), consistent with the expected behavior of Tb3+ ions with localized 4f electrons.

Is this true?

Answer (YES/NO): YES